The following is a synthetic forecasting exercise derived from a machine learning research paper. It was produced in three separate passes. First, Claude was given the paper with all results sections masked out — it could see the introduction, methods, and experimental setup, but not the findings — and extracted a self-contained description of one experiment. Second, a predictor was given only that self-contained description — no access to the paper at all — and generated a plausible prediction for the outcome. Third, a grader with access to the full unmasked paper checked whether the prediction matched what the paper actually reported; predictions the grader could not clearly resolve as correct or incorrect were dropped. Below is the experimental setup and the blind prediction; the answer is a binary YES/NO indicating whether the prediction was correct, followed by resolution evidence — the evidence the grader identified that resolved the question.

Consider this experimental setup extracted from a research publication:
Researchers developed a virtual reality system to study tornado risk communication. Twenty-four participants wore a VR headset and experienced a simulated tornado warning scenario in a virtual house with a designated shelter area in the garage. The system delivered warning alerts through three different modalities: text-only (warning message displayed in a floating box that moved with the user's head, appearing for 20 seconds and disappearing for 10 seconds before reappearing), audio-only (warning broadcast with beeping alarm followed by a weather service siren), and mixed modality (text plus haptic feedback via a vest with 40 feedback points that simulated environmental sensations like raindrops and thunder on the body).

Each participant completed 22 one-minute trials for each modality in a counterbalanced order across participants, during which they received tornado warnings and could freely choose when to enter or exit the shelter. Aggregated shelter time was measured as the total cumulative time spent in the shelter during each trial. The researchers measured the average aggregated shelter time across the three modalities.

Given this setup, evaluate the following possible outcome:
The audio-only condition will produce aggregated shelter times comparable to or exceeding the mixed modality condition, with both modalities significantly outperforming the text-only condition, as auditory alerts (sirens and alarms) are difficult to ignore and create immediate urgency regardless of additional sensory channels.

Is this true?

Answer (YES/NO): NO